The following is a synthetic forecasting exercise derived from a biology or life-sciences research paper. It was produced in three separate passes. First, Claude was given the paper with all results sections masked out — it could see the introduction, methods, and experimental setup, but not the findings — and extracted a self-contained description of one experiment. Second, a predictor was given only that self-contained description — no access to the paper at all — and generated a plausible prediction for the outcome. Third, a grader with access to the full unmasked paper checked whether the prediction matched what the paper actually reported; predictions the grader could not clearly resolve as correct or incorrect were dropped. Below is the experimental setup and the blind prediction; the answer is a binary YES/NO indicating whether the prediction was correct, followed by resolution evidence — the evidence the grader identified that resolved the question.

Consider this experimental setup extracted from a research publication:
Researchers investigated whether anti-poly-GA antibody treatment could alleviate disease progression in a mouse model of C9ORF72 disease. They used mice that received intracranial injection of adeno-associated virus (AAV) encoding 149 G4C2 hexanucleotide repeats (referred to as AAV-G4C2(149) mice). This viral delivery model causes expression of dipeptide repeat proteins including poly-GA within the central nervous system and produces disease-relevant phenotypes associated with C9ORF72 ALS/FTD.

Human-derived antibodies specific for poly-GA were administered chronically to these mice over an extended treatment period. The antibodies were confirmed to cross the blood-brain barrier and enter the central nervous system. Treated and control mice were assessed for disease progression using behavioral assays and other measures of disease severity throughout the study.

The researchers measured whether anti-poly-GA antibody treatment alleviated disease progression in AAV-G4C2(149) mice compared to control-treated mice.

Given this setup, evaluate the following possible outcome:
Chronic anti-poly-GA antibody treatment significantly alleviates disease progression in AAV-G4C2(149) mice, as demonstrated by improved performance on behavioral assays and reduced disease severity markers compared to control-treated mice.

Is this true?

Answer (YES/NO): NO